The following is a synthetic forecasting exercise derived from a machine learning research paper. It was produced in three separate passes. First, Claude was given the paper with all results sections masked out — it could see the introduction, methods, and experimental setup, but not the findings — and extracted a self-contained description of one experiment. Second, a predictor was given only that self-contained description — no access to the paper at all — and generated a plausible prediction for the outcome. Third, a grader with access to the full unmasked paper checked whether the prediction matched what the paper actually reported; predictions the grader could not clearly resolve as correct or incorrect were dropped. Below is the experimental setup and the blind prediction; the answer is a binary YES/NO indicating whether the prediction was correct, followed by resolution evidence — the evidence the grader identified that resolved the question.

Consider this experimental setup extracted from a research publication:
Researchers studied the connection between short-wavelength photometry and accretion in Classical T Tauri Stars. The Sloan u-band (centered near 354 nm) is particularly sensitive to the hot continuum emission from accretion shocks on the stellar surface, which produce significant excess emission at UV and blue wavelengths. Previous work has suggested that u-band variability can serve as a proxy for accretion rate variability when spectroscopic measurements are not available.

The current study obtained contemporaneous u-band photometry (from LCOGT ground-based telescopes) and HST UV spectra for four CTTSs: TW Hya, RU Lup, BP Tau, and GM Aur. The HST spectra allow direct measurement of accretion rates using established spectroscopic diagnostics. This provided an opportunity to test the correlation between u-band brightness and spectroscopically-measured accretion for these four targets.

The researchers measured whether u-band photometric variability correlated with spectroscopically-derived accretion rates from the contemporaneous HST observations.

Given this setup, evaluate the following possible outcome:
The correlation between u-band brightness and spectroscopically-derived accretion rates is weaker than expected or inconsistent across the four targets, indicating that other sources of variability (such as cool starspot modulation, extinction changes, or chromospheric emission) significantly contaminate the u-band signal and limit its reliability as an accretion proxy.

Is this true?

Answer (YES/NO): NO